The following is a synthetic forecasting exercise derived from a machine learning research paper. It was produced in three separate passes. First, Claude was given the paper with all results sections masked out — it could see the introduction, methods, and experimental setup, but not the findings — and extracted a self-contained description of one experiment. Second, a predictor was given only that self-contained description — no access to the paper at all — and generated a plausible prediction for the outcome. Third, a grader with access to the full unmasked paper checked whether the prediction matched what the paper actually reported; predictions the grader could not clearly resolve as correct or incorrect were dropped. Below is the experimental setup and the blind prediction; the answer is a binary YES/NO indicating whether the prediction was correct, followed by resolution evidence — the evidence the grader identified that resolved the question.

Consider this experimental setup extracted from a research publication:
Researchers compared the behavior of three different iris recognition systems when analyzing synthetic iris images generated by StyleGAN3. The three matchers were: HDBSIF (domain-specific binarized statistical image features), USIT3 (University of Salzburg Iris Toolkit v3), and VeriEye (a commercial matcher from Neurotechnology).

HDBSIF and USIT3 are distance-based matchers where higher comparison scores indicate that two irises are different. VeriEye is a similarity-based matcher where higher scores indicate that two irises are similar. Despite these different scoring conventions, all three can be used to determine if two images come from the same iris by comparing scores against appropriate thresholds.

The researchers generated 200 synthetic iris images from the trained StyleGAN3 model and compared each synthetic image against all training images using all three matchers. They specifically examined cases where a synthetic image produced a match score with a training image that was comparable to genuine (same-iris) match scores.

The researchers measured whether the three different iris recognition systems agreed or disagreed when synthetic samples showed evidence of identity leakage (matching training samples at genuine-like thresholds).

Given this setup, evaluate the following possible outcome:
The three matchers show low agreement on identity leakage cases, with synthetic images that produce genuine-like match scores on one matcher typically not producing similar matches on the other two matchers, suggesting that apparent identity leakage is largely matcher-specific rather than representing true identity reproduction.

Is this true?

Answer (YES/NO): NO